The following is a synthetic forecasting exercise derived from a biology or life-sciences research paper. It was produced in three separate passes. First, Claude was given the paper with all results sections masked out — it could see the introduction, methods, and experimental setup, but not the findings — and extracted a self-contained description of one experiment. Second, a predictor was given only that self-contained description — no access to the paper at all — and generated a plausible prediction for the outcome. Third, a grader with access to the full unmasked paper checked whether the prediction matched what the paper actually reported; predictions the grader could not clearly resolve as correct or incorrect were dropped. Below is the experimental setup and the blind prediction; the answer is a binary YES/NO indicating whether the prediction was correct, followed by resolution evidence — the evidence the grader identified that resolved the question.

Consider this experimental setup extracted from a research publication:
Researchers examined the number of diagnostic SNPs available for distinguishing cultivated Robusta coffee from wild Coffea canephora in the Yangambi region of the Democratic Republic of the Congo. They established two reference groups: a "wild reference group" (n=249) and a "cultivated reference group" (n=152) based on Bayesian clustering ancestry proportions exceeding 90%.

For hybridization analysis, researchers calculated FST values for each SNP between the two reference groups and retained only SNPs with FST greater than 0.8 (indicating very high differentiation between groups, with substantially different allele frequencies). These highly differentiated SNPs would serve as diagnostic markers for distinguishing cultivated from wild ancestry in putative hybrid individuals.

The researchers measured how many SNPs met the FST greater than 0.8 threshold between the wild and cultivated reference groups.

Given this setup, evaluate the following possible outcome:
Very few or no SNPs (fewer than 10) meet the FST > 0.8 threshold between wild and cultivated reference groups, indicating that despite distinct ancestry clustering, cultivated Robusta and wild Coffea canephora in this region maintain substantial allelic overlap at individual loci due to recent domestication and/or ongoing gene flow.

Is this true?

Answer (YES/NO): NO